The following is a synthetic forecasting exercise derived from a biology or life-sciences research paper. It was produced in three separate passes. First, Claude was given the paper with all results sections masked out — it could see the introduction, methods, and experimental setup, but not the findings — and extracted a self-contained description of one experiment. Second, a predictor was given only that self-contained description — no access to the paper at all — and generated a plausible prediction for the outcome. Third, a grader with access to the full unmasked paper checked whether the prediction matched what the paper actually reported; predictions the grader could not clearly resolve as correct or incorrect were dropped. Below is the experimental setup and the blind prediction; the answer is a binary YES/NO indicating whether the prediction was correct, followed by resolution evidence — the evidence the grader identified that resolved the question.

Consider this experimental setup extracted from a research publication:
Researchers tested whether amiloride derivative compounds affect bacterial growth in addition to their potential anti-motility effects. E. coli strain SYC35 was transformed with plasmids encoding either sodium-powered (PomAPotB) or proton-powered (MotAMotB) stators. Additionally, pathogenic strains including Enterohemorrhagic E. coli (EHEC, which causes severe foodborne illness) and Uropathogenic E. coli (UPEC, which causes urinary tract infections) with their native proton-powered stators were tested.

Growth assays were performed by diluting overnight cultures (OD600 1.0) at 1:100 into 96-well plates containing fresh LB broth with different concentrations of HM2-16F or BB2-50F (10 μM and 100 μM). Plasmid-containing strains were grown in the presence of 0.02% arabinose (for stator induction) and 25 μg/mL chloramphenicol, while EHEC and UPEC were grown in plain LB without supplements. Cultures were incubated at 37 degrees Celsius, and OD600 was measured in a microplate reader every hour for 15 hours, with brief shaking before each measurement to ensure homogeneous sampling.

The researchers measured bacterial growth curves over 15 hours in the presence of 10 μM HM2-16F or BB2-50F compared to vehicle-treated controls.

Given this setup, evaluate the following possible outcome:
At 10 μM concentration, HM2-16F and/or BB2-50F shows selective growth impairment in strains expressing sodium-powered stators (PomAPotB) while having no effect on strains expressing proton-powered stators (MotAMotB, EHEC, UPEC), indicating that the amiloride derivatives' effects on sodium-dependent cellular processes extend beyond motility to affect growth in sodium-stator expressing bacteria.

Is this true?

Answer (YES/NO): NO